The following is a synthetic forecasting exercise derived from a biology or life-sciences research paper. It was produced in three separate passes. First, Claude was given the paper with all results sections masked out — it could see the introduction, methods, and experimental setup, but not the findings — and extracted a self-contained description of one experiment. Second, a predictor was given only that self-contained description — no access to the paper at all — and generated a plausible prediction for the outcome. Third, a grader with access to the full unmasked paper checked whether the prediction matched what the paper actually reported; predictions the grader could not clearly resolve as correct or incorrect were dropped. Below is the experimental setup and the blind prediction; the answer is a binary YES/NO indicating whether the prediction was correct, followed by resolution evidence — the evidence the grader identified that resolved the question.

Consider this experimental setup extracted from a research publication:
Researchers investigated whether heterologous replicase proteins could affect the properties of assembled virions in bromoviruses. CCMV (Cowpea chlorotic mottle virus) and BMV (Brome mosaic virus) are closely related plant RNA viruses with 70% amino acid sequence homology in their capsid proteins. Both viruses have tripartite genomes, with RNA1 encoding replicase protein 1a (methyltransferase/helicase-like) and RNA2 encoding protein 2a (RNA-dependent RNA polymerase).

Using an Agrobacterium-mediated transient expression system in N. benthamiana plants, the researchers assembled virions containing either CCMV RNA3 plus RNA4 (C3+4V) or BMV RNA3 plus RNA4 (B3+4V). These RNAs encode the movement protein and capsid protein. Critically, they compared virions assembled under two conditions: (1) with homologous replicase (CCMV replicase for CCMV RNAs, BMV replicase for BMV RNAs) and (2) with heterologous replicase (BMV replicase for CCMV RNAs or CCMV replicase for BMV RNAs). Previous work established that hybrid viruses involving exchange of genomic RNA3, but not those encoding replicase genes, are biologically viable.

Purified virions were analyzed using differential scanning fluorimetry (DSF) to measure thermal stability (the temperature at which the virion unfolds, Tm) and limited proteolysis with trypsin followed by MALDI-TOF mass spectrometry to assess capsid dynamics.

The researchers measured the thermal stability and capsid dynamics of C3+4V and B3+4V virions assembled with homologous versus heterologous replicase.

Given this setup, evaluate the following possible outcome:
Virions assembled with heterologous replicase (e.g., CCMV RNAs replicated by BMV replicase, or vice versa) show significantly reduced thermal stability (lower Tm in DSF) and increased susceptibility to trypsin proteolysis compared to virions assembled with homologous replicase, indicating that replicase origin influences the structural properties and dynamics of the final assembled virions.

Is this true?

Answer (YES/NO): NO